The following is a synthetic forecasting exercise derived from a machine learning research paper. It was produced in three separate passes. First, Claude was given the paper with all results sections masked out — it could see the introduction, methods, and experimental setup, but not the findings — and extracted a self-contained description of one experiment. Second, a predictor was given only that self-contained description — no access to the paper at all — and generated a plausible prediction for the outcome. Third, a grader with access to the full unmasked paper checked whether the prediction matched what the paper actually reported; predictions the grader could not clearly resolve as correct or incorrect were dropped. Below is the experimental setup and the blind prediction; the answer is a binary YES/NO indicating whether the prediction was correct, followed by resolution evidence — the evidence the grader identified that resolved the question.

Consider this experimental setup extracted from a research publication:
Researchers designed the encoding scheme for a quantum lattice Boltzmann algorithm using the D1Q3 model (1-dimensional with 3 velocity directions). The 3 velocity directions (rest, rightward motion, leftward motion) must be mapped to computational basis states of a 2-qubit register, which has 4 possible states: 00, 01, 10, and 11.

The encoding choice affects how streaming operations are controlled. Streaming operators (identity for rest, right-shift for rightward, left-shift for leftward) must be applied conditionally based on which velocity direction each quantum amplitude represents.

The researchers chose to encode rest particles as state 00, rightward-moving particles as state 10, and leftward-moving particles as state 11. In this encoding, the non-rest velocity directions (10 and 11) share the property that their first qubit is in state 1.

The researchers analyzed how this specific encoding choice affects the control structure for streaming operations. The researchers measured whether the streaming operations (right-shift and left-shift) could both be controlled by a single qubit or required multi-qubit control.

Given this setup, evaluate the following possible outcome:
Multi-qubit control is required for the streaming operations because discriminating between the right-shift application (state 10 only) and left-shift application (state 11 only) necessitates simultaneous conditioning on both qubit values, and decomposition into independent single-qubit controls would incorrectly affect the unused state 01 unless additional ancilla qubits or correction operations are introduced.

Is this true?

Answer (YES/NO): YES